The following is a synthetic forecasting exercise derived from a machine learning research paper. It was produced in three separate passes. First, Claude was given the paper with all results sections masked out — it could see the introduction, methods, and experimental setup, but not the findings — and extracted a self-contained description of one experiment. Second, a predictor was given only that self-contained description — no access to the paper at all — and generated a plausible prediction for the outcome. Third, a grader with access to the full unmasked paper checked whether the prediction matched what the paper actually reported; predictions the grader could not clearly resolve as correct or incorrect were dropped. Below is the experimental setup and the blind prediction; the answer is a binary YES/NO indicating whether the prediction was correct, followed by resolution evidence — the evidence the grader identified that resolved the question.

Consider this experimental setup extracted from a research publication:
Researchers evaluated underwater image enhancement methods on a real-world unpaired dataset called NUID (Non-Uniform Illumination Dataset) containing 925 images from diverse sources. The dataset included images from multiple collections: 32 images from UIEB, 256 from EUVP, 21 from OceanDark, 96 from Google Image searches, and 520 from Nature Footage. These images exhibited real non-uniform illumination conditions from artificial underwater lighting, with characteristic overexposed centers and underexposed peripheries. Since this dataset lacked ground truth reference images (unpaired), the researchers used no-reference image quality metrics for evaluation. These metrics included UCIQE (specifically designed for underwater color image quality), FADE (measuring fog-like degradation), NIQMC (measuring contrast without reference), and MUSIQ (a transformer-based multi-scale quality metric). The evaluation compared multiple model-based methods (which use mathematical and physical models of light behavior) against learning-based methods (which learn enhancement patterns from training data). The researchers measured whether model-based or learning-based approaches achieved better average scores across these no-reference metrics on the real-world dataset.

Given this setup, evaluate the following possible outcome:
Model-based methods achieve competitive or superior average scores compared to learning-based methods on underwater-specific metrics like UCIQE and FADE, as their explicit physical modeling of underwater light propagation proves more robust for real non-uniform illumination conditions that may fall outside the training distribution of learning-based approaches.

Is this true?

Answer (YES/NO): YES